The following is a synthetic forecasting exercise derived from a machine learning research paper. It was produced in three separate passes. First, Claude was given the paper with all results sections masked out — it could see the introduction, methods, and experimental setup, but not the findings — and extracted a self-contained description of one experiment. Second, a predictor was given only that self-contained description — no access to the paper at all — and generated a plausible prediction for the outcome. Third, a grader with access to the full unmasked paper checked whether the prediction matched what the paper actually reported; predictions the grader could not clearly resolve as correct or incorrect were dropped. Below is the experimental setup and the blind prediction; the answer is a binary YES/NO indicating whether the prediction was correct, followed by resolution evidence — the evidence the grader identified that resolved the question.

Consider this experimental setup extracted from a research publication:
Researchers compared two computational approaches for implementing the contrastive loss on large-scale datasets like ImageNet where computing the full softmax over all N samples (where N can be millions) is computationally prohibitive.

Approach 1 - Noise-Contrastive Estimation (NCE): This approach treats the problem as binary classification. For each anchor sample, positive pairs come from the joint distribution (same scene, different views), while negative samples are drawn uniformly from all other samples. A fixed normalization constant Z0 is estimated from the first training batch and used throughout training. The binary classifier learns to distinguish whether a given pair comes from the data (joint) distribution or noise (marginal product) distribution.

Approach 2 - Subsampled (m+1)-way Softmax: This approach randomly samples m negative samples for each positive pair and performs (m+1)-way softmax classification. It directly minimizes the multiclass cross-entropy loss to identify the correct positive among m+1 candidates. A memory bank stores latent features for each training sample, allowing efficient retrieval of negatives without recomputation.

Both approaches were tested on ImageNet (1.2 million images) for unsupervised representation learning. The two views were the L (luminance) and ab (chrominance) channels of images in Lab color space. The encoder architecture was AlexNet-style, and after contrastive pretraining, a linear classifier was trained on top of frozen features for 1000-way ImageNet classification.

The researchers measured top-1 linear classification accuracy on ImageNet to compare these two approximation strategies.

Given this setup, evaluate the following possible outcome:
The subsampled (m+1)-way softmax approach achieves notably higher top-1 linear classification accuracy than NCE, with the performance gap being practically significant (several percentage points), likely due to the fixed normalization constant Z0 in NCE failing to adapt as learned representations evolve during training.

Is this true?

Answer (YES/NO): NO